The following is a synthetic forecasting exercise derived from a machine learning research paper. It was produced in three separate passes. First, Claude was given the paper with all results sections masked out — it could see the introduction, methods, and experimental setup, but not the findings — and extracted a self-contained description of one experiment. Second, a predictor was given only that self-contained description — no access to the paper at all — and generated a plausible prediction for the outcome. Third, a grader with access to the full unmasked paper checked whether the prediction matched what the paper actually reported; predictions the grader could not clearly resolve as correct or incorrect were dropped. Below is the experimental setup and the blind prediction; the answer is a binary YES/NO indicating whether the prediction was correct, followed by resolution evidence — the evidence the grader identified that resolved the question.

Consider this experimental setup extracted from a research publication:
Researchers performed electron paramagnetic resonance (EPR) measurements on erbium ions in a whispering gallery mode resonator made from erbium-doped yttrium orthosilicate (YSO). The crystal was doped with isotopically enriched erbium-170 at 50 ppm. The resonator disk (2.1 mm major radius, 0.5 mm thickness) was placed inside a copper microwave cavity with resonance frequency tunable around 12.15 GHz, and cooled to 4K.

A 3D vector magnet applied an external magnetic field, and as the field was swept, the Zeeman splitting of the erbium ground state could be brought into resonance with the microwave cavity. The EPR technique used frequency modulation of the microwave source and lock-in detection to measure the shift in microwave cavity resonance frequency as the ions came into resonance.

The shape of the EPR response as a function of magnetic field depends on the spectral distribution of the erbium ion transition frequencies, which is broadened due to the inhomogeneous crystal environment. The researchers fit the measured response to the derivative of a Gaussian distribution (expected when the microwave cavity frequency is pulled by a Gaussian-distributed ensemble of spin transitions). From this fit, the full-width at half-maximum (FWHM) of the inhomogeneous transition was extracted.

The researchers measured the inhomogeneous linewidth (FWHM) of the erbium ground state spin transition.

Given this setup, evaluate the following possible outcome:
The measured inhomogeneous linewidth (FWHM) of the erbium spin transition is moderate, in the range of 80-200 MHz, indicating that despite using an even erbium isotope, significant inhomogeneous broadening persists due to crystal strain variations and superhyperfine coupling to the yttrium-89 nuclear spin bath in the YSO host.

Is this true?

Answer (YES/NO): NO